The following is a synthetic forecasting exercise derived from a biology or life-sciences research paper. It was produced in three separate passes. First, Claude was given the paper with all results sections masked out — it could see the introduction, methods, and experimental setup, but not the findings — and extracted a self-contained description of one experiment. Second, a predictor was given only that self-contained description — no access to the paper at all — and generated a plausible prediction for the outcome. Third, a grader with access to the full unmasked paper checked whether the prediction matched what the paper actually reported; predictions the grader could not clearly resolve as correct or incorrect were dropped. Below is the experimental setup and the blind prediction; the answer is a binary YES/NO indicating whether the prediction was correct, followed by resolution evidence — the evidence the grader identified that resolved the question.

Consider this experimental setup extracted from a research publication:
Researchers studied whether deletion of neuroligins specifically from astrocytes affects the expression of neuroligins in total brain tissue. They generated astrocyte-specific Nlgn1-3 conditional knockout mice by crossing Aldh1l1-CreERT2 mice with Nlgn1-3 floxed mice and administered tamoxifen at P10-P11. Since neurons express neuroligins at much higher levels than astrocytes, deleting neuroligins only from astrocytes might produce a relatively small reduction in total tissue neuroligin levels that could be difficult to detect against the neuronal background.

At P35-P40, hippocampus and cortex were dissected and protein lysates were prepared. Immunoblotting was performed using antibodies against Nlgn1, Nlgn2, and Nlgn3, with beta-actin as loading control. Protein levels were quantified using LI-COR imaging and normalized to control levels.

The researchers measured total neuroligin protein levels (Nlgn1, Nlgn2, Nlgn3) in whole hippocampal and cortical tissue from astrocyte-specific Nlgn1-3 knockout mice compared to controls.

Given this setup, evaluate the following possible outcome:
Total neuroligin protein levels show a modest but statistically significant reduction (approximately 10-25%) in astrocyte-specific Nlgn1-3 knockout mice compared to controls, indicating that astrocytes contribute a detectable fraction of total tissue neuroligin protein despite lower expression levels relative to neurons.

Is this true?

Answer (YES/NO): NO